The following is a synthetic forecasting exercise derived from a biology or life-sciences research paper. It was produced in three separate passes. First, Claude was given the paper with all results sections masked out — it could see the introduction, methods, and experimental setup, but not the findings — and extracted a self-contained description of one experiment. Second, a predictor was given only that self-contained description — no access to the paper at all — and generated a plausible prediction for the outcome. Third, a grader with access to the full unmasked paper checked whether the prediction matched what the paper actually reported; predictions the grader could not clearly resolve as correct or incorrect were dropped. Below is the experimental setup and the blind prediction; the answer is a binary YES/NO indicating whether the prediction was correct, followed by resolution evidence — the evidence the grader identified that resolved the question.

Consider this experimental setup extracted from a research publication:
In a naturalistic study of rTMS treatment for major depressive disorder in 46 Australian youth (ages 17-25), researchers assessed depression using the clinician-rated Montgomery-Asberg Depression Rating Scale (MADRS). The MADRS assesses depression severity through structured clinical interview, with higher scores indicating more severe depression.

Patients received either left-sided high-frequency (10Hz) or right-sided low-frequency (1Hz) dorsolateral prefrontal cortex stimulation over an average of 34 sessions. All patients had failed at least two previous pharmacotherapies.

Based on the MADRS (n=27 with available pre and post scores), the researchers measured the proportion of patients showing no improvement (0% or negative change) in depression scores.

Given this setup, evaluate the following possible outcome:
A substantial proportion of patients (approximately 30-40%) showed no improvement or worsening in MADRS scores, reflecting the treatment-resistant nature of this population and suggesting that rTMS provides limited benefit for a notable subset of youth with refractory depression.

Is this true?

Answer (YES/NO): NO